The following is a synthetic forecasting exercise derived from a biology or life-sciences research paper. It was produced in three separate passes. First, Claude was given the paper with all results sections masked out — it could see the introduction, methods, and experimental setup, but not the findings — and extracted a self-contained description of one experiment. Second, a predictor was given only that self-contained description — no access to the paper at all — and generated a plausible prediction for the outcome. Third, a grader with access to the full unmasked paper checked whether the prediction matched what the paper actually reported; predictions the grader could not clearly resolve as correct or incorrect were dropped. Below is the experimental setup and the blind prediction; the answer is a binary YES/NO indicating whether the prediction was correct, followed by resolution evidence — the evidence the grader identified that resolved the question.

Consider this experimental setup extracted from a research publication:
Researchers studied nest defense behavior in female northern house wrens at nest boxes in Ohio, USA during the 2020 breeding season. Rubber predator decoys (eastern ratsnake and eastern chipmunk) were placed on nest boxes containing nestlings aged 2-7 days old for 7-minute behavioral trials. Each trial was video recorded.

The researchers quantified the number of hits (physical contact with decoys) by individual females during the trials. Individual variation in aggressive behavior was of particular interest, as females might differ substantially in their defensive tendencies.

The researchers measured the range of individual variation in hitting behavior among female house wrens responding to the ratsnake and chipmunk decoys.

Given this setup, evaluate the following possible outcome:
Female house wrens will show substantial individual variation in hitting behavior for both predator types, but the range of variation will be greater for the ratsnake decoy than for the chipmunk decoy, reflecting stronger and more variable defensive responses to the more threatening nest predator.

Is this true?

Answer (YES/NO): NO